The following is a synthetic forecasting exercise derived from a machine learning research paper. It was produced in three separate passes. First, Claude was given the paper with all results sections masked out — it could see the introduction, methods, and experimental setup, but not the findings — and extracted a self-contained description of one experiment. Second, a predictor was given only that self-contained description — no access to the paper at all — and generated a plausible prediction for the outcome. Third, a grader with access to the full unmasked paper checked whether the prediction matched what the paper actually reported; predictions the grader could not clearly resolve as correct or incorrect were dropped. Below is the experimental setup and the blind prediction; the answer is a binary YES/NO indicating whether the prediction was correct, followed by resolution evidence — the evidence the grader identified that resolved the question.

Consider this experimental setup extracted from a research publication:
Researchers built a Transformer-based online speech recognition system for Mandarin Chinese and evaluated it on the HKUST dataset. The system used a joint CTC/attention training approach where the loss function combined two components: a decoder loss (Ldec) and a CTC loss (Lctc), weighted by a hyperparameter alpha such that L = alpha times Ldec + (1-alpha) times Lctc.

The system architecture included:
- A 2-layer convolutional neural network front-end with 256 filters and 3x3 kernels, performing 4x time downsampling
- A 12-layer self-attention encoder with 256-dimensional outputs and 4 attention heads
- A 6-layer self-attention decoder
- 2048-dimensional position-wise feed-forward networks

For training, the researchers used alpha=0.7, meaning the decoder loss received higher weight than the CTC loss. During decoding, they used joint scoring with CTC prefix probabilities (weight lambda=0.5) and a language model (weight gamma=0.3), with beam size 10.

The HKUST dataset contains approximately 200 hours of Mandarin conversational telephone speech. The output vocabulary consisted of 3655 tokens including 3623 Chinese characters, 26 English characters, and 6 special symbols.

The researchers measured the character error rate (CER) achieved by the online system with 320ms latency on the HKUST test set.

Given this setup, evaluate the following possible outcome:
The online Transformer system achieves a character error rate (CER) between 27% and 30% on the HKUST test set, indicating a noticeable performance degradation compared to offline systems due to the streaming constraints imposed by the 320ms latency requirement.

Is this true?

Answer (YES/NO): NO